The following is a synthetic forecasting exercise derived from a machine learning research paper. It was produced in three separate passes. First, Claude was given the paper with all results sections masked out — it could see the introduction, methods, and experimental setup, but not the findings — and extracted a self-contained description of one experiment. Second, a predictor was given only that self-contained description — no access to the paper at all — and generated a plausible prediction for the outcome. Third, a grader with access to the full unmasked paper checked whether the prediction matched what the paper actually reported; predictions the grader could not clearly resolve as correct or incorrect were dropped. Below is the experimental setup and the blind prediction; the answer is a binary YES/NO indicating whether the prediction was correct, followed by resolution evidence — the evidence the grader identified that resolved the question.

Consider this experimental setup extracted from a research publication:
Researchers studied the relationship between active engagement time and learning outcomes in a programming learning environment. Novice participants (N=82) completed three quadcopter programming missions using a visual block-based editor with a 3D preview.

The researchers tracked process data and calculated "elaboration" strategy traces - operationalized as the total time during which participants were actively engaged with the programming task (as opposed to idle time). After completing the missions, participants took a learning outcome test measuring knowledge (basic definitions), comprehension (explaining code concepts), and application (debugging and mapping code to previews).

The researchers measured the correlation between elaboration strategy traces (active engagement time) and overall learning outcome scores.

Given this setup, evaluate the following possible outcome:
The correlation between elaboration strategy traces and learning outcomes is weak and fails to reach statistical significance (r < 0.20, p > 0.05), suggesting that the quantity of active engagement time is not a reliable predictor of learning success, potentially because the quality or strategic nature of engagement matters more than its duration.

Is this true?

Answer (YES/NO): NO